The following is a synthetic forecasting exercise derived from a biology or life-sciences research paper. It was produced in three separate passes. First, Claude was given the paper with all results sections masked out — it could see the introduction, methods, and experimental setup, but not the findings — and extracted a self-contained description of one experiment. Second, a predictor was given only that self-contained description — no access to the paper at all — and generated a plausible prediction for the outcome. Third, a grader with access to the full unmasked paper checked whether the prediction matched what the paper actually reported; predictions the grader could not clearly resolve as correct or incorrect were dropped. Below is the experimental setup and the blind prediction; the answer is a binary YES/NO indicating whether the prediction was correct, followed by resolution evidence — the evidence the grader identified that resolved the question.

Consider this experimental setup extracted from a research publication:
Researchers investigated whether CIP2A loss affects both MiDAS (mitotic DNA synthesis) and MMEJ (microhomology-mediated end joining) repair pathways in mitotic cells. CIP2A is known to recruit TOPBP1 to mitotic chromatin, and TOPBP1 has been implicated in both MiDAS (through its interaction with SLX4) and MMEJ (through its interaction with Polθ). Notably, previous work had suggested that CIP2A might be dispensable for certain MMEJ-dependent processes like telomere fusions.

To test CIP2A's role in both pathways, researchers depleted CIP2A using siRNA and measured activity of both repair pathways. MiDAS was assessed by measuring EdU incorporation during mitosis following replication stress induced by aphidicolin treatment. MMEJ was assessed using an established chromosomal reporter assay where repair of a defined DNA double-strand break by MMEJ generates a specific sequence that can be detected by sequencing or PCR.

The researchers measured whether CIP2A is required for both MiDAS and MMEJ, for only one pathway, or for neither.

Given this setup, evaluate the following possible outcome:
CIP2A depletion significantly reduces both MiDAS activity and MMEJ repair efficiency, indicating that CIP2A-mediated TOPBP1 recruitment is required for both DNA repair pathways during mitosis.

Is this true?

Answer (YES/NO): YES